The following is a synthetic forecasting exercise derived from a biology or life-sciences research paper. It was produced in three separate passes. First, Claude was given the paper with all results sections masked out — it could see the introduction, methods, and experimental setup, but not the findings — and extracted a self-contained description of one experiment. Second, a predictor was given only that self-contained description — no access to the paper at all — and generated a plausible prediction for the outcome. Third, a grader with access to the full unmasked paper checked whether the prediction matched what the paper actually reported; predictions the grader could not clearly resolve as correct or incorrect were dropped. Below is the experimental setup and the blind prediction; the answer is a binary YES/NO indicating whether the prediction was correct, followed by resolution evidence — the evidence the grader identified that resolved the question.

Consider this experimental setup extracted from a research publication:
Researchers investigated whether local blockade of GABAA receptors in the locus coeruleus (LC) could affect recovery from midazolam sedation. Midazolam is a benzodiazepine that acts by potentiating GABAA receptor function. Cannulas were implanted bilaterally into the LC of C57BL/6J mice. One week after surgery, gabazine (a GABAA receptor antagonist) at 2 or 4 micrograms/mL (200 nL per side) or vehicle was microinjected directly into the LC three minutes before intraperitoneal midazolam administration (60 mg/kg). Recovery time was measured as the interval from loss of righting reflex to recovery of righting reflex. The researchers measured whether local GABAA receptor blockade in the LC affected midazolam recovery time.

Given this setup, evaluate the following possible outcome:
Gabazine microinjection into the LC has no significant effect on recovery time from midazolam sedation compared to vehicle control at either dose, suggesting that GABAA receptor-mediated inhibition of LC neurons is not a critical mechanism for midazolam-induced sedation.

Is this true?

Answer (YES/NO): NO